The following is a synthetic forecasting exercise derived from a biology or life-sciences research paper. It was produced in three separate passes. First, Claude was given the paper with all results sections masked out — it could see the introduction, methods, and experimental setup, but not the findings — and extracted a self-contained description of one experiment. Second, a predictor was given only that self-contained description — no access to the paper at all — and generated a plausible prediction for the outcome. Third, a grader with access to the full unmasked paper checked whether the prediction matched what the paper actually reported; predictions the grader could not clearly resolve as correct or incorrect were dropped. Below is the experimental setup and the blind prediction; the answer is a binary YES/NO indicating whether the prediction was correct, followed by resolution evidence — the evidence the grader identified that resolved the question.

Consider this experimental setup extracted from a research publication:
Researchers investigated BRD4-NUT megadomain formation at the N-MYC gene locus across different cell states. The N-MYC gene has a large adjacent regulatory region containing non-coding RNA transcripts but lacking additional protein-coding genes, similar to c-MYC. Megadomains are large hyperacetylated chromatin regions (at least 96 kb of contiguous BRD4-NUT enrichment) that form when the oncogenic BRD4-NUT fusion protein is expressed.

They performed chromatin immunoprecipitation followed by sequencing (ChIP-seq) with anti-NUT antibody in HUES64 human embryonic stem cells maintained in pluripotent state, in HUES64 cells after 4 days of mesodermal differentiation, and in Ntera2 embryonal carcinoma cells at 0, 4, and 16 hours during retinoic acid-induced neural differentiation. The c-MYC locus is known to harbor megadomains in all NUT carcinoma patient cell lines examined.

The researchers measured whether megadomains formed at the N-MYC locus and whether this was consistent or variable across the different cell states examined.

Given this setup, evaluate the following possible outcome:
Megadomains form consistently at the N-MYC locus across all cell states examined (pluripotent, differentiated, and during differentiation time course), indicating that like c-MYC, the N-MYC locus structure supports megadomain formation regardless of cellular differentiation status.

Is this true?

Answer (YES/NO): NO